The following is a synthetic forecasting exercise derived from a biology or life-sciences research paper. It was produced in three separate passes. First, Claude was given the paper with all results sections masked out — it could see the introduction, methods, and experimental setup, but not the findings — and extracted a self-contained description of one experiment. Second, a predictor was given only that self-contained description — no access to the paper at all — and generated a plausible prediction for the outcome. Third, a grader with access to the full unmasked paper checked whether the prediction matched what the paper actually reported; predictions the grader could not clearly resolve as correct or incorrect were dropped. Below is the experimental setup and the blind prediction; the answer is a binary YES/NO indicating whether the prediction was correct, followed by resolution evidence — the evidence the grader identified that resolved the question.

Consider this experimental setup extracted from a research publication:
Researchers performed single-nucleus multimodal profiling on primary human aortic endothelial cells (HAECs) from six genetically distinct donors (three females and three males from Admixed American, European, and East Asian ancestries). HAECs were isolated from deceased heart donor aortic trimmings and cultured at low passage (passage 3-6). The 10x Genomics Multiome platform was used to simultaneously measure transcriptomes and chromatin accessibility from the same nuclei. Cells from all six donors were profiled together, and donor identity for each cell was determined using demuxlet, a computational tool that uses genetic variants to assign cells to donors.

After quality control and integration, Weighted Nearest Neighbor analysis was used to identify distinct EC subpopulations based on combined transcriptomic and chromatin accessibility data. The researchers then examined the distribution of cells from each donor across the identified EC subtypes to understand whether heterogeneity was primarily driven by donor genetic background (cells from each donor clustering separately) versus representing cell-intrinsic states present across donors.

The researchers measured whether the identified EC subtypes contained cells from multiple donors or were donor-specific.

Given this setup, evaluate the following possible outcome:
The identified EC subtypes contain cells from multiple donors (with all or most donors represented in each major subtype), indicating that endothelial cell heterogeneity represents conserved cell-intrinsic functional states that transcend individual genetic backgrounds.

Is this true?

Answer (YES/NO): YES